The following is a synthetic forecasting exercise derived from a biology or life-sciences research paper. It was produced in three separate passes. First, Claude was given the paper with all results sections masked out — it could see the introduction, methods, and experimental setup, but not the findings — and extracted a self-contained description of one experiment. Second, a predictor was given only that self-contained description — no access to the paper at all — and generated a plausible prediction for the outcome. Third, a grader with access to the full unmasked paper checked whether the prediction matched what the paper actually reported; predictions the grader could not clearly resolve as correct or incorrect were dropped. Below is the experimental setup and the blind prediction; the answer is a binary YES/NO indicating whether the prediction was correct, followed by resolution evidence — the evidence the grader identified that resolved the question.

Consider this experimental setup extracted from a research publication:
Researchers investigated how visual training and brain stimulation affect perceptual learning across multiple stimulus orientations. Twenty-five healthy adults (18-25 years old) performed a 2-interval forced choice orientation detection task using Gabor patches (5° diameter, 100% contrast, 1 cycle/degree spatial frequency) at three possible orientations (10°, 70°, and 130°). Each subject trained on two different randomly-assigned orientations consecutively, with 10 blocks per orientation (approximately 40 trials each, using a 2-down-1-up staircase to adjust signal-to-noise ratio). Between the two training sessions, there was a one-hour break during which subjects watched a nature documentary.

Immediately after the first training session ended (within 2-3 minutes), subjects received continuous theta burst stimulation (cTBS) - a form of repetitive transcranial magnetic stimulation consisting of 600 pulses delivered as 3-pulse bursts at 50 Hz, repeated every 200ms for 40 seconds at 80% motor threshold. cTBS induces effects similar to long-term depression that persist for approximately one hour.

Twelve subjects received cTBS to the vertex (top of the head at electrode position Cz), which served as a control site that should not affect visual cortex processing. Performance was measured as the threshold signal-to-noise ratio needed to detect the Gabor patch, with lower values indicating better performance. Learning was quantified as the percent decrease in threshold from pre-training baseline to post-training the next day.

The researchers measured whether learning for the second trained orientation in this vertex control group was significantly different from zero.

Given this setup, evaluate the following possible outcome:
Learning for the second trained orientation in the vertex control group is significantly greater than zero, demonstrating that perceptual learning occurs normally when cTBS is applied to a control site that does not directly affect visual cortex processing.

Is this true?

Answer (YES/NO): NO